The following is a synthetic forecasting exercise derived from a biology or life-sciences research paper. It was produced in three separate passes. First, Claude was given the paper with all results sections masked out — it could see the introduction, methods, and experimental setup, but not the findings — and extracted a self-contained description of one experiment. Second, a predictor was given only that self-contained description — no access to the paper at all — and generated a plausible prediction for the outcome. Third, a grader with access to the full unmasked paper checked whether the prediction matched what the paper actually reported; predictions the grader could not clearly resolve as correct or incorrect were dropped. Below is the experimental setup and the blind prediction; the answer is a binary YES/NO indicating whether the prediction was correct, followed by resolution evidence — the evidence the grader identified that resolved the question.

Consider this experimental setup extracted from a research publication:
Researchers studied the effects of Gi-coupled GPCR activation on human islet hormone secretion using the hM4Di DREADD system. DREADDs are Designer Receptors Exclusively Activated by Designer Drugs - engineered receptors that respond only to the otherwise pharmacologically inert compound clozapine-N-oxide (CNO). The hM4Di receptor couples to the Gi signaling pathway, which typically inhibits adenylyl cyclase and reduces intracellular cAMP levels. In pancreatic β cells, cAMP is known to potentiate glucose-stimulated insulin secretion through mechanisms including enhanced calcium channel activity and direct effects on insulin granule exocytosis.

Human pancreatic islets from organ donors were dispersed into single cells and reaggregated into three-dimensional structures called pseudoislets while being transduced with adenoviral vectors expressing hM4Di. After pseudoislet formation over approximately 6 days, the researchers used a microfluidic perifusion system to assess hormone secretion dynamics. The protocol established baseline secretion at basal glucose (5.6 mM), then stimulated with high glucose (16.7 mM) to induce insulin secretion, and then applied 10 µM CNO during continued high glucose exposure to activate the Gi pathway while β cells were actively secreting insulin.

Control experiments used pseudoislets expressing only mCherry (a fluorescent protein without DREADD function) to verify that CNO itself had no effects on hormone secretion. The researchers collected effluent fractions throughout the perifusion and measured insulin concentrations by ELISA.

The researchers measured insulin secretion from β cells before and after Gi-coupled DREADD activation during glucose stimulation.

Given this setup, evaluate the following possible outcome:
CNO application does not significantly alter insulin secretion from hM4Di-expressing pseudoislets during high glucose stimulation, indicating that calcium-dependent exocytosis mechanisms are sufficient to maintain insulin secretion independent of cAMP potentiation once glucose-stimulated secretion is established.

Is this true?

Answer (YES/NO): NO